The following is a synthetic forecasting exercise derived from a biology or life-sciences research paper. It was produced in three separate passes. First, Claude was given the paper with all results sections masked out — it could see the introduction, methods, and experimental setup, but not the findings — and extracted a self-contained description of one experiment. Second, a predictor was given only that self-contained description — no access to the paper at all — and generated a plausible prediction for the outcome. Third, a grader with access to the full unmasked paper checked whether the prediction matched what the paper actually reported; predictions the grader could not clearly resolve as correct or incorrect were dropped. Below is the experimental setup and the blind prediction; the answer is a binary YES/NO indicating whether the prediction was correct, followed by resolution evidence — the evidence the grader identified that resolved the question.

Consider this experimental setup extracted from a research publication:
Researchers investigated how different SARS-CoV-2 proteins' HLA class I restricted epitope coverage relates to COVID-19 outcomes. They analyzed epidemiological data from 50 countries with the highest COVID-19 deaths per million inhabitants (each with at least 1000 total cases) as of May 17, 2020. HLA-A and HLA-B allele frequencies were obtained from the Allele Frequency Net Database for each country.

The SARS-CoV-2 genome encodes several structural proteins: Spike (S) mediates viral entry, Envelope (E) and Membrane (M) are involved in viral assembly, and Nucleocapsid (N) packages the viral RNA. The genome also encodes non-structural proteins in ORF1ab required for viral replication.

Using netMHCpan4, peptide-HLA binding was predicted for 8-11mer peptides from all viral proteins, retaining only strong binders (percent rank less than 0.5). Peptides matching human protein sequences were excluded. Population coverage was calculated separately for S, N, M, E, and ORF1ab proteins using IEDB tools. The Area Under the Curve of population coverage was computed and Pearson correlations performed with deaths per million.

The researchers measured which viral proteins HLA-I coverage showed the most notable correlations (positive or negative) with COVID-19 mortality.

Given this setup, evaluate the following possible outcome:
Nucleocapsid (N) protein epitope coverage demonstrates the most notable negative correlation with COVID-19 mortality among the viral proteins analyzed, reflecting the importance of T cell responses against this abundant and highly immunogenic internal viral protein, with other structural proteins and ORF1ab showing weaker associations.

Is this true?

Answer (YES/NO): NO